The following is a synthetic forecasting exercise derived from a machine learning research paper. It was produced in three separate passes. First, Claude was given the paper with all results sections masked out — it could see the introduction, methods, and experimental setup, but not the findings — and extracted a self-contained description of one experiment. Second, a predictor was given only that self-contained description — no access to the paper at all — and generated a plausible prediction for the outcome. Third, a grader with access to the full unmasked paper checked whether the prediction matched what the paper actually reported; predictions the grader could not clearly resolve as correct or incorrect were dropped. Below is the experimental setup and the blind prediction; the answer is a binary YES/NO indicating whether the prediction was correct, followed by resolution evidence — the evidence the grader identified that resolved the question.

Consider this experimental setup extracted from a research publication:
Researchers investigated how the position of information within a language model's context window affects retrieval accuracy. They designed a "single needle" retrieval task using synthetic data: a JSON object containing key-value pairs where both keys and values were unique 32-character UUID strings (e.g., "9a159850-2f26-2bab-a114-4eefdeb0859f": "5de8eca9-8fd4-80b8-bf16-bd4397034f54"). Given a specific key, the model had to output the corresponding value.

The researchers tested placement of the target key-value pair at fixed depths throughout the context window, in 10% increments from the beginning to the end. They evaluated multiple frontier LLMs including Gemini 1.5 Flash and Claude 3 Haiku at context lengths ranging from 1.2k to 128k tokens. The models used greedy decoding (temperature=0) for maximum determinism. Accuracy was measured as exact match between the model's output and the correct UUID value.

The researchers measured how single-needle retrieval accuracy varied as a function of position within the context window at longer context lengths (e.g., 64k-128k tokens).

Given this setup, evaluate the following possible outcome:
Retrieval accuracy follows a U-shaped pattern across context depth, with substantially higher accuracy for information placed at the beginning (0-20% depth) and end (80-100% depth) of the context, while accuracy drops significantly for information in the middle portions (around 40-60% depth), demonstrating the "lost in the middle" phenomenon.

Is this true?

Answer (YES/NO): YES